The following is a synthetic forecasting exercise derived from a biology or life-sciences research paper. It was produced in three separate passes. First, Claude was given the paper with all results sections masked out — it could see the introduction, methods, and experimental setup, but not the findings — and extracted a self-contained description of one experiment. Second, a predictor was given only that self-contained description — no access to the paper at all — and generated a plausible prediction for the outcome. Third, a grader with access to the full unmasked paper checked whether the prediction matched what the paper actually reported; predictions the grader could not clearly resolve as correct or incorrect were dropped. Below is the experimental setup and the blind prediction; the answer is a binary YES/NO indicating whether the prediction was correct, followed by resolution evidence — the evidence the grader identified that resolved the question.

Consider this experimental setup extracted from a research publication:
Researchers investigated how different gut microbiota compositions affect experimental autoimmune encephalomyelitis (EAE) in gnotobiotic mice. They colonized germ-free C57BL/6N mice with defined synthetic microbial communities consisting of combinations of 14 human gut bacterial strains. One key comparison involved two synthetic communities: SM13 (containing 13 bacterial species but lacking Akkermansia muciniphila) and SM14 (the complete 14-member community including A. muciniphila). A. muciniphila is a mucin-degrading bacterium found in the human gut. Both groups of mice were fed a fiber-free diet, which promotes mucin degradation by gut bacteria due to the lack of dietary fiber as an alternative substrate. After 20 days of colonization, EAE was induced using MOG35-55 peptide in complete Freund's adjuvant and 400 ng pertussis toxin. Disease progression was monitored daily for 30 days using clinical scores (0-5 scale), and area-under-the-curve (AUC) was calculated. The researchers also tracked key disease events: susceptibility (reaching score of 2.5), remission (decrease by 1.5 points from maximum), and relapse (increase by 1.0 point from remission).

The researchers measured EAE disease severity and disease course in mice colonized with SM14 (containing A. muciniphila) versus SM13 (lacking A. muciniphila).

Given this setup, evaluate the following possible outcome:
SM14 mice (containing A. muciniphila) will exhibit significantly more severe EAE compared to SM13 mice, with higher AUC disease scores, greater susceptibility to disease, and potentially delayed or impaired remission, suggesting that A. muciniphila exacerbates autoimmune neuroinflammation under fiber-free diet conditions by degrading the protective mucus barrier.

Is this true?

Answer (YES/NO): NO